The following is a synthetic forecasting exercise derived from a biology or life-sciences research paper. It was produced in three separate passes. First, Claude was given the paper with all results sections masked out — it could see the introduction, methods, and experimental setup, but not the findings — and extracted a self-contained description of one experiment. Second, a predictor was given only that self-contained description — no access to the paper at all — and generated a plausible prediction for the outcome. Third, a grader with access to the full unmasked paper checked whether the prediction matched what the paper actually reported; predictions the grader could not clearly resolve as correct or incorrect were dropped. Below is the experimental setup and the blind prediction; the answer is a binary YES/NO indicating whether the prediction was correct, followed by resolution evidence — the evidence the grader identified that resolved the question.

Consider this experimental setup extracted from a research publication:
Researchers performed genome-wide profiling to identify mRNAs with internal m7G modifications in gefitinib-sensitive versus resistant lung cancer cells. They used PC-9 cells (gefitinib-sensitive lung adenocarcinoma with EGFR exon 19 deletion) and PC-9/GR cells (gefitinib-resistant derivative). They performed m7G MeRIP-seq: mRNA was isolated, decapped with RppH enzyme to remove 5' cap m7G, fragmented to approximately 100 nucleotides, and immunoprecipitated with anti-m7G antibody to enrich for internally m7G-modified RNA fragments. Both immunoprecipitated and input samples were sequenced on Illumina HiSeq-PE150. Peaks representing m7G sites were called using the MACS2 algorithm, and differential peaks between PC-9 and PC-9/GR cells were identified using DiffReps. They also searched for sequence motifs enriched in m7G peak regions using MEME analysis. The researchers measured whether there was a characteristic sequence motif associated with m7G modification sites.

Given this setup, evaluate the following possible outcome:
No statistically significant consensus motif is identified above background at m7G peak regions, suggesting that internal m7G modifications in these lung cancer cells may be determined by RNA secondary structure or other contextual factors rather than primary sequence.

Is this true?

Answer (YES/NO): NO